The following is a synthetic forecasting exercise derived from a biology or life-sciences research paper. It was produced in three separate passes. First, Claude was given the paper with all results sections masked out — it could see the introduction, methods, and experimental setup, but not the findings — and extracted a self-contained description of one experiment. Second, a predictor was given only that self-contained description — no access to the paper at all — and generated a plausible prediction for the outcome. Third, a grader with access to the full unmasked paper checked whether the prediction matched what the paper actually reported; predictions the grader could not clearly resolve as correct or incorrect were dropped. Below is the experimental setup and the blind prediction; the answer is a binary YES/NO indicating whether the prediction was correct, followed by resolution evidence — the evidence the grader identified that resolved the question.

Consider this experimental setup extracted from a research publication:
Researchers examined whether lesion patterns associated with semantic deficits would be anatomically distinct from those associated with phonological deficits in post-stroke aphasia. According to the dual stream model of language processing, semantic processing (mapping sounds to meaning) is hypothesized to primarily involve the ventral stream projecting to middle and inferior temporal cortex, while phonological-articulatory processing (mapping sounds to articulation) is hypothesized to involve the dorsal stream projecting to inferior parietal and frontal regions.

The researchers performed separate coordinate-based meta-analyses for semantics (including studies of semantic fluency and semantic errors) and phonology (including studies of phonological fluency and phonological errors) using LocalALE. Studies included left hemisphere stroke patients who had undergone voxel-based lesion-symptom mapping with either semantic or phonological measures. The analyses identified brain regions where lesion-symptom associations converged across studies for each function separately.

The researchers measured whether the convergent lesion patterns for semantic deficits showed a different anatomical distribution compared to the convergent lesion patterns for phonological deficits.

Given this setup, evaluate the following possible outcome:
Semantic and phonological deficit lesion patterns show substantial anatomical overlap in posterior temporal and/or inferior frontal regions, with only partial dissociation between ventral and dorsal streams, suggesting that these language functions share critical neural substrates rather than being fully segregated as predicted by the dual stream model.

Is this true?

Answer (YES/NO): NO